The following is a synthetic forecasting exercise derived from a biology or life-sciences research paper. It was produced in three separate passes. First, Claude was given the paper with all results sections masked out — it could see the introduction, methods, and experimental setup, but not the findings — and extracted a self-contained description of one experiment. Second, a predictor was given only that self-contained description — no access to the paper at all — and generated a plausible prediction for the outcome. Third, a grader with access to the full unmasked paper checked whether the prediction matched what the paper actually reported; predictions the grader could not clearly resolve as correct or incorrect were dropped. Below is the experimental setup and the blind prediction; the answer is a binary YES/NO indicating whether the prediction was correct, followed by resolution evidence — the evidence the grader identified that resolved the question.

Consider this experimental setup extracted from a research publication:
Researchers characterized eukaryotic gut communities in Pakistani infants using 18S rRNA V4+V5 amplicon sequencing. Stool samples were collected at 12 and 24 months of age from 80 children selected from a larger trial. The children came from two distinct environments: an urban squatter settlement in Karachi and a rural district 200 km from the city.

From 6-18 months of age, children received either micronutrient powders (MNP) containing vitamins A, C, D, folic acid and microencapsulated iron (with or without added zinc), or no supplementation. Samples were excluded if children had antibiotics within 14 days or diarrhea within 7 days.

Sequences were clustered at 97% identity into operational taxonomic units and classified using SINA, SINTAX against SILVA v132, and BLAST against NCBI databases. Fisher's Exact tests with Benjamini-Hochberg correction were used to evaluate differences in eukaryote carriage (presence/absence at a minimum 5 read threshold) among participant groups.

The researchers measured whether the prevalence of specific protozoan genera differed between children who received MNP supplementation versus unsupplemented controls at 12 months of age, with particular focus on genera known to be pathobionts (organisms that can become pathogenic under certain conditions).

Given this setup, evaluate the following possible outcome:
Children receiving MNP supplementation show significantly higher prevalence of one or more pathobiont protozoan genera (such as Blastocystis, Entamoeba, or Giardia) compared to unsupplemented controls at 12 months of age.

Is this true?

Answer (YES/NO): NO